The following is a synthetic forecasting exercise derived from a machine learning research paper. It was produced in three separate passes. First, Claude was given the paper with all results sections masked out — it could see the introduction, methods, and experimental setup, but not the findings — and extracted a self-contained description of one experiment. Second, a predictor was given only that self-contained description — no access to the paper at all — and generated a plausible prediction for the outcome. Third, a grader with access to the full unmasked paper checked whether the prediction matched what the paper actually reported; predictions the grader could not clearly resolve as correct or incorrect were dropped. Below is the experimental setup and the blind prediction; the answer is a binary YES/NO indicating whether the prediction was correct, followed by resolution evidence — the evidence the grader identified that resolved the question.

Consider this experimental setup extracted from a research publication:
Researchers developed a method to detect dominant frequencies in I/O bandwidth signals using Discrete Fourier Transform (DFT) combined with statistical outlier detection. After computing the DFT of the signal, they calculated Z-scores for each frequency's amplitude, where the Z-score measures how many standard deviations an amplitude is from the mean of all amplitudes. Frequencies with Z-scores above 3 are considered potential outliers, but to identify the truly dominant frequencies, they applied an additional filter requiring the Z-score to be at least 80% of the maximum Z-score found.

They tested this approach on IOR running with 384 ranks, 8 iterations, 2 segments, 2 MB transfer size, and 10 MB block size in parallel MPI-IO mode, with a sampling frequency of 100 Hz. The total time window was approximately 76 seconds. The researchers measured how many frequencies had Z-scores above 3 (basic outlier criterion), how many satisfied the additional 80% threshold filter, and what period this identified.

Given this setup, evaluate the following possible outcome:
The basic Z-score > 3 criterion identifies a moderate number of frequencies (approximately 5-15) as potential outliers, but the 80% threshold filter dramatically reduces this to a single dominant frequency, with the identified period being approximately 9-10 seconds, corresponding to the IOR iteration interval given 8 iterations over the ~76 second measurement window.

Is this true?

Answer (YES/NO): NO